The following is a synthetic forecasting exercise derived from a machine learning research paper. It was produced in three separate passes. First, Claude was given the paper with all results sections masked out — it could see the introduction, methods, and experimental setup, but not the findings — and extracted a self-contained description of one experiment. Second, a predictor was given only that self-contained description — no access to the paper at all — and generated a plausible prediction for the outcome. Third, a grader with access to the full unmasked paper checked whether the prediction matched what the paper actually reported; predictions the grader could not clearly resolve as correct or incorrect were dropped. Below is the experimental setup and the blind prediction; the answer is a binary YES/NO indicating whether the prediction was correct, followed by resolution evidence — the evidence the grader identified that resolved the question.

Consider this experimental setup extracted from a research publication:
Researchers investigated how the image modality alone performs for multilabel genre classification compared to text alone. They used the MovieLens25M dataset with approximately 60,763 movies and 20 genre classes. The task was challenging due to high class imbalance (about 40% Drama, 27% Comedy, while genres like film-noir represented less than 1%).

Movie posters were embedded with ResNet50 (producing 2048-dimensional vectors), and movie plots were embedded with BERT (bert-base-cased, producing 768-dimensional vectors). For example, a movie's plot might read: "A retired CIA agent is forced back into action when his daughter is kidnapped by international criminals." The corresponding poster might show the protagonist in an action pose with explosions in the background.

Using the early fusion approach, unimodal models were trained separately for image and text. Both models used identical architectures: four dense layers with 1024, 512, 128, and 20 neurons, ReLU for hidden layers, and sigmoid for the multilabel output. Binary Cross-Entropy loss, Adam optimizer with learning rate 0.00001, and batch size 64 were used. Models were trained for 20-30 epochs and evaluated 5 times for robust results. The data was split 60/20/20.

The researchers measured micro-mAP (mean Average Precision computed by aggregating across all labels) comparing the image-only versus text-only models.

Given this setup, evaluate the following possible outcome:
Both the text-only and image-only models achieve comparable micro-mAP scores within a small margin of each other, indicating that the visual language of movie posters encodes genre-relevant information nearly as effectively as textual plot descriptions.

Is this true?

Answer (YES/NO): NO